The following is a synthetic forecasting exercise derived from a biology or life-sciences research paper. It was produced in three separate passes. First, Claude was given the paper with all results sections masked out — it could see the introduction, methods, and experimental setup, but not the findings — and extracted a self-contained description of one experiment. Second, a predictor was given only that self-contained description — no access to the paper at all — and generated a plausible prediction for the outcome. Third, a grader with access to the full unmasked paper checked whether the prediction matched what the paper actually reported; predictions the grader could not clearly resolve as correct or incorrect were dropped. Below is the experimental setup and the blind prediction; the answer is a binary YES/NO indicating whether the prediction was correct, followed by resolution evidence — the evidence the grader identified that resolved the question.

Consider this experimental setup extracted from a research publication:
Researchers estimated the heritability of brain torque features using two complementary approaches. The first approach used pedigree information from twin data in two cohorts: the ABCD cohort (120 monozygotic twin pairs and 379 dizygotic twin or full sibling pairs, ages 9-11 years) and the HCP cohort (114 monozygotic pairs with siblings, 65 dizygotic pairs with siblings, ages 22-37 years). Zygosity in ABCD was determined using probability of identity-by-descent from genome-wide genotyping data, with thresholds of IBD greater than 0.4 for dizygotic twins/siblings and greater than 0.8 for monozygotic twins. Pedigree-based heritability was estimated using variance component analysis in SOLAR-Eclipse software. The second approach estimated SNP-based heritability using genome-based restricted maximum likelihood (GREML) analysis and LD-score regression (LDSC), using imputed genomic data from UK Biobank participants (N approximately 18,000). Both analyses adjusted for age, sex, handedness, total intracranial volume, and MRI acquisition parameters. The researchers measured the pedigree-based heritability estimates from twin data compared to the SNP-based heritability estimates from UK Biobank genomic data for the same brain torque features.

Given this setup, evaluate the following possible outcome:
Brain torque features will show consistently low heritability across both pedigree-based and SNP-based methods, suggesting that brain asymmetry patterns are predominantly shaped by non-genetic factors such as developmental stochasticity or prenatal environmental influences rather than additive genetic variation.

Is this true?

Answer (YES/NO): NO